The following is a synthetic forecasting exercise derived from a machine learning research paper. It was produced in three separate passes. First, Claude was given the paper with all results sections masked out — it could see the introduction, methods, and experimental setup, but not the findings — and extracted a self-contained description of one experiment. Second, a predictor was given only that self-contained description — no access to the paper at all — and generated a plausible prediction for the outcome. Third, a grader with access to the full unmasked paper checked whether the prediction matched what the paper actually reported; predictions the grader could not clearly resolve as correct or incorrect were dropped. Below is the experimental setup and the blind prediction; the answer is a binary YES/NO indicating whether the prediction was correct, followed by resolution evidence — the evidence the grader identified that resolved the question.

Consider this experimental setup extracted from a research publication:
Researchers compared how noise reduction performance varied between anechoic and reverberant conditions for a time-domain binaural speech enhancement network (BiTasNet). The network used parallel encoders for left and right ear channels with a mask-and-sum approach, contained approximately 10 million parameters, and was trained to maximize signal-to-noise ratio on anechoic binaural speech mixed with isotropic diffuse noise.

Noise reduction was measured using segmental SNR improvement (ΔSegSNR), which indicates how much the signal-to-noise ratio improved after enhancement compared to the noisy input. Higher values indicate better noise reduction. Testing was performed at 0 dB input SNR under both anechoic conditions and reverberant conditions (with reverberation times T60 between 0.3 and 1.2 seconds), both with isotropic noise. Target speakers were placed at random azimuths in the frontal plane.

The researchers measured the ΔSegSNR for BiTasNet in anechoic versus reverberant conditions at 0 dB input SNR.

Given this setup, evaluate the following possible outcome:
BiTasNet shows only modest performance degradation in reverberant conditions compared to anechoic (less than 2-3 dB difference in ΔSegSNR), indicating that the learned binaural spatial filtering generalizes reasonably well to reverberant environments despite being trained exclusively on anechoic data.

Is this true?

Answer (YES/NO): NO